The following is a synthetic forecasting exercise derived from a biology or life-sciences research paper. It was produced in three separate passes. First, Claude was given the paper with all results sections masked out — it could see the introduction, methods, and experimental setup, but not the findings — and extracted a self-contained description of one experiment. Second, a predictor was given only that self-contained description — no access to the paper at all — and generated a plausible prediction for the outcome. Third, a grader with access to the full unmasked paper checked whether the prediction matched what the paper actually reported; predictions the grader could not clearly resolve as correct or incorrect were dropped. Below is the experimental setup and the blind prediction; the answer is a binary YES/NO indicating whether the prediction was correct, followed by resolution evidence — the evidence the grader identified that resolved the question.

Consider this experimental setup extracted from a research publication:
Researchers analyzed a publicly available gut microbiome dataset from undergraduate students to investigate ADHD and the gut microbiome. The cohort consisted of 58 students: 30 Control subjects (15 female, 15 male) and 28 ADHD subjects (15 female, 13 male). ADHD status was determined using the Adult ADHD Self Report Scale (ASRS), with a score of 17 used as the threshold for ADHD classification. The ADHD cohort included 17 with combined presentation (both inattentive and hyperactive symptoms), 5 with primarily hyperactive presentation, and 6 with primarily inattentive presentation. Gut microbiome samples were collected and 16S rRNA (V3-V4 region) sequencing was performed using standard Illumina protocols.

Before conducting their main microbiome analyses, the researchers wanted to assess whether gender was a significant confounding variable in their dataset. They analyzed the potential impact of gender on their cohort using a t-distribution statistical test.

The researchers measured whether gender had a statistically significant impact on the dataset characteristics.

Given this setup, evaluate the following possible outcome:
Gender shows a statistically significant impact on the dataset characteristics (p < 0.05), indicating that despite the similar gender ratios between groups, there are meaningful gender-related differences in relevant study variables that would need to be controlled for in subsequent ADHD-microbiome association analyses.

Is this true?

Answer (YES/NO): NO